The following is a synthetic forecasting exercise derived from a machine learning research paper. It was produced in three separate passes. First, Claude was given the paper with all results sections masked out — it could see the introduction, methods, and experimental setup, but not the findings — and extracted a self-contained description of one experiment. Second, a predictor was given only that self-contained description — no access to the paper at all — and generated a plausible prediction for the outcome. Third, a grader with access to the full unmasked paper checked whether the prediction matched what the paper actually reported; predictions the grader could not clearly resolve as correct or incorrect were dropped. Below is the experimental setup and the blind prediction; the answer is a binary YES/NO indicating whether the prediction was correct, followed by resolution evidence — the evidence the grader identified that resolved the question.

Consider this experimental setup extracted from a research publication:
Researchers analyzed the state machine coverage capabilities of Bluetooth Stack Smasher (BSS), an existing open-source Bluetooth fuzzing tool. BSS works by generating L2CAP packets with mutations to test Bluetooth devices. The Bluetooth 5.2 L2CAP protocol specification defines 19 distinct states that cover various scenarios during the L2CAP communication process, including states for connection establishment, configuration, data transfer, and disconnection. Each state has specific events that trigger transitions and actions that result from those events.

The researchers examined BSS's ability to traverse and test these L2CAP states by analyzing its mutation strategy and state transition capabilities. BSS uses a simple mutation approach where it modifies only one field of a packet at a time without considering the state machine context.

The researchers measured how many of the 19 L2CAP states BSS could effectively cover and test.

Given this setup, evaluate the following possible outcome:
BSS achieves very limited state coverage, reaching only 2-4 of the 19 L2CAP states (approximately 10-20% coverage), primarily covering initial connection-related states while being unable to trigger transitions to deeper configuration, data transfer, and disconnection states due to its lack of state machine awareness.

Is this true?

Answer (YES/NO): YES